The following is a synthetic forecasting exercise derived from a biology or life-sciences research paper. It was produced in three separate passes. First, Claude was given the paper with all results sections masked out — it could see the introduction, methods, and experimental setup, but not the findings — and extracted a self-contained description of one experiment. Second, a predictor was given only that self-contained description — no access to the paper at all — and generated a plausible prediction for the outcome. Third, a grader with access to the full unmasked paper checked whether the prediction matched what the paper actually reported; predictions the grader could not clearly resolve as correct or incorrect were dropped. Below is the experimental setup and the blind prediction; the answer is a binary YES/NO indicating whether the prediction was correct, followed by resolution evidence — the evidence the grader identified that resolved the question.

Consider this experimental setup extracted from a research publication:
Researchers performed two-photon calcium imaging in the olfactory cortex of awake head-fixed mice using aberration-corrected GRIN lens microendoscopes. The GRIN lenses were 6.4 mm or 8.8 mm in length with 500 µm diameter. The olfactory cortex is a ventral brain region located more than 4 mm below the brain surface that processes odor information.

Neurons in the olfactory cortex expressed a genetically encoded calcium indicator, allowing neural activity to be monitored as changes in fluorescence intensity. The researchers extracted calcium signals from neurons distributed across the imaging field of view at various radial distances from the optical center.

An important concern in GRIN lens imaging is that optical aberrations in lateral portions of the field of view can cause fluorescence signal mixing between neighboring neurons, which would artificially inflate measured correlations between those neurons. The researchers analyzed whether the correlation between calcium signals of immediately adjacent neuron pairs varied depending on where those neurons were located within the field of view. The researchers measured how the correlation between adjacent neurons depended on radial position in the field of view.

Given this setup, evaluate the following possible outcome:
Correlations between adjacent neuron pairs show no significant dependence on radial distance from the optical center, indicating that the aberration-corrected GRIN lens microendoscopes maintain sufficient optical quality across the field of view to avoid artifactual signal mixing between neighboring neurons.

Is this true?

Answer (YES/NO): YES